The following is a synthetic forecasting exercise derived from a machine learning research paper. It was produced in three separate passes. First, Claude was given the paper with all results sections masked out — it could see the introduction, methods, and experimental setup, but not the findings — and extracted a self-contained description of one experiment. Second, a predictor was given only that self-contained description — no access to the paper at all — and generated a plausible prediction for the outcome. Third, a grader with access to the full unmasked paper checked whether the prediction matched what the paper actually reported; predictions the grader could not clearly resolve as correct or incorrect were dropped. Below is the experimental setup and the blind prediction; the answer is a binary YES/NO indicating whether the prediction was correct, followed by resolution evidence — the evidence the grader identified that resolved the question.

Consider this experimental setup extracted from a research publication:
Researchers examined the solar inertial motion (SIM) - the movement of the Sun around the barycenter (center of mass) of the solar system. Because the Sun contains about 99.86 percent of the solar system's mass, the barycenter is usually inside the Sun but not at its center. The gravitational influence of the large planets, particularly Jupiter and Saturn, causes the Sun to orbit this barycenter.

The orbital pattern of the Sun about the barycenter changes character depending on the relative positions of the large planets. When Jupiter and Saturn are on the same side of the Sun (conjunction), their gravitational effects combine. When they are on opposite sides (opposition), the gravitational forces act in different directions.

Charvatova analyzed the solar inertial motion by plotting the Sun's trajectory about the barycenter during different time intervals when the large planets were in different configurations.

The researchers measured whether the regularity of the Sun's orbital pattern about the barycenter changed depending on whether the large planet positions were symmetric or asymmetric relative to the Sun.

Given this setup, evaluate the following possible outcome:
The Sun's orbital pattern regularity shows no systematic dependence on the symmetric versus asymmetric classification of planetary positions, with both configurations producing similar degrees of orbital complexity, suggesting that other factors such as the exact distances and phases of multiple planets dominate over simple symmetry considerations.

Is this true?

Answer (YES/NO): NO